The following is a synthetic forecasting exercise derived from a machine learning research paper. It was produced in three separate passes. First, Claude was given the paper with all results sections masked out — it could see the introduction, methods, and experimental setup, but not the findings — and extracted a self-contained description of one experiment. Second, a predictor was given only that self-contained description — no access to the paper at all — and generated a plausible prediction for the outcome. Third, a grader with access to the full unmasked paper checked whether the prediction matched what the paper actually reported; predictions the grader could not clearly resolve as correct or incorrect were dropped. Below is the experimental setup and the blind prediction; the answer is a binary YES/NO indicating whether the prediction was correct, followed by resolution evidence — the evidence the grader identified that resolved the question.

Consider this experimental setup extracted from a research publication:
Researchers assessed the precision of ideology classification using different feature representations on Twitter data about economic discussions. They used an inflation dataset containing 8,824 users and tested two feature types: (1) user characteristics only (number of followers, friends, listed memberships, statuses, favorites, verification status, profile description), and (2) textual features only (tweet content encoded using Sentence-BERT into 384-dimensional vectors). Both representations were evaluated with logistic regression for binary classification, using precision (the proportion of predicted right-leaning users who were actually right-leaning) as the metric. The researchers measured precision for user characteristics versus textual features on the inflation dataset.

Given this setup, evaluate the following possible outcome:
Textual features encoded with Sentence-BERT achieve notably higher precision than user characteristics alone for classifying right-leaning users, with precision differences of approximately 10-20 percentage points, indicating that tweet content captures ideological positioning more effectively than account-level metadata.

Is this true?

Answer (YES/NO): NO